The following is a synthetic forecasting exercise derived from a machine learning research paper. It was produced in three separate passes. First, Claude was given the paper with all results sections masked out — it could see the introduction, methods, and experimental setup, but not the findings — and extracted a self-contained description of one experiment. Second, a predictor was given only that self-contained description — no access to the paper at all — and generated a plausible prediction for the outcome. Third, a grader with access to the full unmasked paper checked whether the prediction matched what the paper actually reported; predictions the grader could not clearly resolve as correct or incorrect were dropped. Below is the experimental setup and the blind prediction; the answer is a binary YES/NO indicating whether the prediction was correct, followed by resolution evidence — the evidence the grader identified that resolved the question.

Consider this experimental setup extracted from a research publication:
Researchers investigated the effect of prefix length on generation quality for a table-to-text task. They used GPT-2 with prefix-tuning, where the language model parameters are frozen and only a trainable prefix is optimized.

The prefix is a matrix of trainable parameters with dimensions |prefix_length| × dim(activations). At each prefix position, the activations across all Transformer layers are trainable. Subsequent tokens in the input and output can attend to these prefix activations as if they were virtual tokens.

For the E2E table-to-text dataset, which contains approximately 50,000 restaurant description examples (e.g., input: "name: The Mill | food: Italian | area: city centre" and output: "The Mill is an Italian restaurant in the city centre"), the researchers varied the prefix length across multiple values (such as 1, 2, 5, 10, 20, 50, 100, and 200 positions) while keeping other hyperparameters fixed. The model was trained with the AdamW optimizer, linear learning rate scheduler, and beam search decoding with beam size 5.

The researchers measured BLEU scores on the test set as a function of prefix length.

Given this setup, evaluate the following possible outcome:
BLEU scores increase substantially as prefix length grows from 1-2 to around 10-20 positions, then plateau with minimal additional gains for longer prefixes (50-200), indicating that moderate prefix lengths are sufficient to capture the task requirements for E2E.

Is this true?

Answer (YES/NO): NO